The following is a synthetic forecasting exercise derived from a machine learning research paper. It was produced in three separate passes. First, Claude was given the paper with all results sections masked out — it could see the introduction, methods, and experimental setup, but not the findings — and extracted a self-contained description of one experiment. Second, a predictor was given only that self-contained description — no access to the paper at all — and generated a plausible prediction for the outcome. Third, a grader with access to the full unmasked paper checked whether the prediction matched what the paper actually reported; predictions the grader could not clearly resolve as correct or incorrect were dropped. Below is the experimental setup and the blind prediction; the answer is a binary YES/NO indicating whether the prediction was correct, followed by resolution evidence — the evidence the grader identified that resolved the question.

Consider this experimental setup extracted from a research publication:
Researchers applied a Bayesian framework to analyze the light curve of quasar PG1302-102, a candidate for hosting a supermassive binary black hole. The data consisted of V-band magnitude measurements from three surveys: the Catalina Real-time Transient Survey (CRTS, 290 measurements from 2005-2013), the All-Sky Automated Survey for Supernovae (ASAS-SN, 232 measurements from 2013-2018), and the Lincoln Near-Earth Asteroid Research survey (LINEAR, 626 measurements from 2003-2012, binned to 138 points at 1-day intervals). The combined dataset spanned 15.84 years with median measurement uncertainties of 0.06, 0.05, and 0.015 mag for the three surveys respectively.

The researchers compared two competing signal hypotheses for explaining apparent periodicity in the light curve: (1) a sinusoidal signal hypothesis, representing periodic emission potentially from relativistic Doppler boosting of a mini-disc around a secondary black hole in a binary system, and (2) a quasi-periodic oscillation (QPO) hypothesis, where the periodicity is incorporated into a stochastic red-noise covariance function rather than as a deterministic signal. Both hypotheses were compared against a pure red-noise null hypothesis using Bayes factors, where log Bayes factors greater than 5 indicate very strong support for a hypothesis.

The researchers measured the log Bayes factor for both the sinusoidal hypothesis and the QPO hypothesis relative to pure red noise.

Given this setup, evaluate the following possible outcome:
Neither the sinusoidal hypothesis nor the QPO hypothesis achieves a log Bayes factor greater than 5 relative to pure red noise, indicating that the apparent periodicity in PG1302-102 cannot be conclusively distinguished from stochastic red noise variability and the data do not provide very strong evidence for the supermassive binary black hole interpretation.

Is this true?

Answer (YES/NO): NO